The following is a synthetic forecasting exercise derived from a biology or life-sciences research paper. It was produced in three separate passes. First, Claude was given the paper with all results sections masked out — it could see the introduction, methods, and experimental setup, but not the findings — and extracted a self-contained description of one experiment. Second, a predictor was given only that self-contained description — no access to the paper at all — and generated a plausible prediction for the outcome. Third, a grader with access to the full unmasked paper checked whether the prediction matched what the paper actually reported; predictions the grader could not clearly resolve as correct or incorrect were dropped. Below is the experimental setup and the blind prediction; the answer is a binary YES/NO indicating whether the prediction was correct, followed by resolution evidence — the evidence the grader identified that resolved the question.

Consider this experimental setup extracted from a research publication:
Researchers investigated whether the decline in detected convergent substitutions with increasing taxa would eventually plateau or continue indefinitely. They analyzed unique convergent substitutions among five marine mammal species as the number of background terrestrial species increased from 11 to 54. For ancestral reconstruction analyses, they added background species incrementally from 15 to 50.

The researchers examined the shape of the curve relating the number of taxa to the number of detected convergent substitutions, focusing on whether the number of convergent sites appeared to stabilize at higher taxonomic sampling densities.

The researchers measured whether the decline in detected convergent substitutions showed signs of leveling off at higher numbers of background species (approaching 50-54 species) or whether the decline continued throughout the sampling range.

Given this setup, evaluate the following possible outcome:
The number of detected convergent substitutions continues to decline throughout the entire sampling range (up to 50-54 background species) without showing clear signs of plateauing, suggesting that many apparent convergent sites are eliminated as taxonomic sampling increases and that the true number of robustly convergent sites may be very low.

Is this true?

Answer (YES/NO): YES